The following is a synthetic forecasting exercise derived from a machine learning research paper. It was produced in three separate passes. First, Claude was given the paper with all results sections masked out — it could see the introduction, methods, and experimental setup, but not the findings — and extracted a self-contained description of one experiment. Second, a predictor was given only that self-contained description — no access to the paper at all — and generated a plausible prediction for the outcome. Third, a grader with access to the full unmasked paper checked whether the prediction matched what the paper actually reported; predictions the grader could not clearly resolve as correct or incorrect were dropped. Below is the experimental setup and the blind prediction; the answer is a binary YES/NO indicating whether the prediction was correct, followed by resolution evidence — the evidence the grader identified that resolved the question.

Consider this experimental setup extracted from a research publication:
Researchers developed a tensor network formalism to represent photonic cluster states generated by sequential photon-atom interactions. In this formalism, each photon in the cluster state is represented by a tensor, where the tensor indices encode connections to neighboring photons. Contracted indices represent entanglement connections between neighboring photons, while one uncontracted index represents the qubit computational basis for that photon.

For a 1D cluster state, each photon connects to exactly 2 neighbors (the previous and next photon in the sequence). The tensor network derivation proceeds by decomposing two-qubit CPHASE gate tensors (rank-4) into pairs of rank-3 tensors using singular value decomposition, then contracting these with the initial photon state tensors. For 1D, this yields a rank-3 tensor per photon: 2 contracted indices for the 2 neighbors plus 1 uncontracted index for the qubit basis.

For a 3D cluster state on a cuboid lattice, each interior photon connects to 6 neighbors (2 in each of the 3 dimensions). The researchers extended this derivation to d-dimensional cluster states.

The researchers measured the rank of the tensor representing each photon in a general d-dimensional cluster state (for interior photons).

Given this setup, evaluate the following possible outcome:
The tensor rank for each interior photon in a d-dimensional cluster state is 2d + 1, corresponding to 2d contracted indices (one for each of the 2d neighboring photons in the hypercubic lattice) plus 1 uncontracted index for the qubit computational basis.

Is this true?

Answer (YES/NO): YES